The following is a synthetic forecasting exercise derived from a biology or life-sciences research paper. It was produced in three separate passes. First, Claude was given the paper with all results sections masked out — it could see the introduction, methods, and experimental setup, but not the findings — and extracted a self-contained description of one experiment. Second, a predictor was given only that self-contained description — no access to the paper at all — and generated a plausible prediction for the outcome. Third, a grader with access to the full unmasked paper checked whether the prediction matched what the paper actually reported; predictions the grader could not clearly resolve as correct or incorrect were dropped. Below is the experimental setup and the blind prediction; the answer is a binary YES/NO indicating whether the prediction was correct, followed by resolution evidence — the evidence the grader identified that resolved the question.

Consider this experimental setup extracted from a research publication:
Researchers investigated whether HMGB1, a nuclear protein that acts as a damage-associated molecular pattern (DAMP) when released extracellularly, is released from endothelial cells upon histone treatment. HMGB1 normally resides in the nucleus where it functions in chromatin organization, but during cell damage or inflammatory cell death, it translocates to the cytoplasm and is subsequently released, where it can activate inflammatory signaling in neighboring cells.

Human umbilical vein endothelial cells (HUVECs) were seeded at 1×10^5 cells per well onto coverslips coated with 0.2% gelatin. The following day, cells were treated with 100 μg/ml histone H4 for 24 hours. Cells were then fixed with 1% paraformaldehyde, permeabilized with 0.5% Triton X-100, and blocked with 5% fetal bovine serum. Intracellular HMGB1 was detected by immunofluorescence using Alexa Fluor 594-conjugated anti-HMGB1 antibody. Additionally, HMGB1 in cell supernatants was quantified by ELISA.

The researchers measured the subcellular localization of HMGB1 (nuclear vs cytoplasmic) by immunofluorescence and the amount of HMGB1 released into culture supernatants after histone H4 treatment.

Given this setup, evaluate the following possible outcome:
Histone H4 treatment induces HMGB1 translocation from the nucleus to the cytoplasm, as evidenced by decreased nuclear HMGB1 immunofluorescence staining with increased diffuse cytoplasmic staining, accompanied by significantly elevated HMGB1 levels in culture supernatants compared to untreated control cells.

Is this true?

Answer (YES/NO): YES